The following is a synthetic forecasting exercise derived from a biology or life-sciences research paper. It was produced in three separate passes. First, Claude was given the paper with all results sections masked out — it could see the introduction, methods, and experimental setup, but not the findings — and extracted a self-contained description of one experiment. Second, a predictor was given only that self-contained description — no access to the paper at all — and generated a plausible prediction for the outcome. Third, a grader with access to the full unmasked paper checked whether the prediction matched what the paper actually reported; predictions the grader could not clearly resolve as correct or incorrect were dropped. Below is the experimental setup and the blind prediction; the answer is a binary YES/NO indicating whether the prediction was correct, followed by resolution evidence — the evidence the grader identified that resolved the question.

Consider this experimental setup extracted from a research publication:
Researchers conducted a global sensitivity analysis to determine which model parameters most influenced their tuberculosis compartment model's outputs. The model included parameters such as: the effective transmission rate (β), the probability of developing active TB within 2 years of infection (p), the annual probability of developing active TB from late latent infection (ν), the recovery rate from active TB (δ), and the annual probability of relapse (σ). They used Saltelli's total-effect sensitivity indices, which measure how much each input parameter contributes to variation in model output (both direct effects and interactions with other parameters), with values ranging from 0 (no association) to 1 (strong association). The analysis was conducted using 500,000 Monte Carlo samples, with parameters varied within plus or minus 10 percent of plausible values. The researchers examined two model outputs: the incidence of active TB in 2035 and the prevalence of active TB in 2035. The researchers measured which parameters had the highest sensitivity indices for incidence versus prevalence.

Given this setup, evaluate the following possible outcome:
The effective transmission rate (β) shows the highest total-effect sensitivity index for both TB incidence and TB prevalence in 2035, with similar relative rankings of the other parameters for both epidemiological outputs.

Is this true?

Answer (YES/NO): NO